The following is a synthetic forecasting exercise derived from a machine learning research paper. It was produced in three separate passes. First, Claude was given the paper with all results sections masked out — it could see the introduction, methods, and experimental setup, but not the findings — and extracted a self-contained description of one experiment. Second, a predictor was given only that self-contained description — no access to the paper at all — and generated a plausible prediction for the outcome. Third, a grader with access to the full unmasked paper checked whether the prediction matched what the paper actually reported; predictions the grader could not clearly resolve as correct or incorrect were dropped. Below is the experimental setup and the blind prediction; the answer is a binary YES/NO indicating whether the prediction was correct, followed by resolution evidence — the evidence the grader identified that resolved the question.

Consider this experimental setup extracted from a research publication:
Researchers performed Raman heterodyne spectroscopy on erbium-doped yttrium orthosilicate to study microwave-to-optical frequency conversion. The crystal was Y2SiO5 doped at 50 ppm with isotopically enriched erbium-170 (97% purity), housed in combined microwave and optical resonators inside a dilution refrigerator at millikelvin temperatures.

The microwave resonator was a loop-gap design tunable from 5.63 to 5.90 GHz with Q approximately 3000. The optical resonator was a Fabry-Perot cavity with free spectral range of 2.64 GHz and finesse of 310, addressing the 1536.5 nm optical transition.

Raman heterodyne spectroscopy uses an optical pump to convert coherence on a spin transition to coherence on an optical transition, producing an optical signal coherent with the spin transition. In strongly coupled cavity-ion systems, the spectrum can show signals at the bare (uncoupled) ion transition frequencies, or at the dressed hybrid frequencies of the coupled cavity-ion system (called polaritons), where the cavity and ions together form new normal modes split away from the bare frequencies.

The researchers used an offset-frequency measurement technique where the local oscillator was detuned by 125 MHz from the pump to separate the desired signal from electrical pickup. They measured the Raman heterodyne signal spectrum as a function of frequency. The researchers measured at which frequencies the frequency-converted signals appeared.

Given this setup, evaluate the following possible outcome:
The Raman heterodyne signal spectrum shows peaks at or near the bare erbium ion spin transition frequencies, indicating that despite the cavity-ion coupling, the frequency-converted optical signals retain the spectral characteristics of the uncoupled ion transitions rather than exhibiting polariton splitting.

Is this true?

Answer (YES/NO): NO